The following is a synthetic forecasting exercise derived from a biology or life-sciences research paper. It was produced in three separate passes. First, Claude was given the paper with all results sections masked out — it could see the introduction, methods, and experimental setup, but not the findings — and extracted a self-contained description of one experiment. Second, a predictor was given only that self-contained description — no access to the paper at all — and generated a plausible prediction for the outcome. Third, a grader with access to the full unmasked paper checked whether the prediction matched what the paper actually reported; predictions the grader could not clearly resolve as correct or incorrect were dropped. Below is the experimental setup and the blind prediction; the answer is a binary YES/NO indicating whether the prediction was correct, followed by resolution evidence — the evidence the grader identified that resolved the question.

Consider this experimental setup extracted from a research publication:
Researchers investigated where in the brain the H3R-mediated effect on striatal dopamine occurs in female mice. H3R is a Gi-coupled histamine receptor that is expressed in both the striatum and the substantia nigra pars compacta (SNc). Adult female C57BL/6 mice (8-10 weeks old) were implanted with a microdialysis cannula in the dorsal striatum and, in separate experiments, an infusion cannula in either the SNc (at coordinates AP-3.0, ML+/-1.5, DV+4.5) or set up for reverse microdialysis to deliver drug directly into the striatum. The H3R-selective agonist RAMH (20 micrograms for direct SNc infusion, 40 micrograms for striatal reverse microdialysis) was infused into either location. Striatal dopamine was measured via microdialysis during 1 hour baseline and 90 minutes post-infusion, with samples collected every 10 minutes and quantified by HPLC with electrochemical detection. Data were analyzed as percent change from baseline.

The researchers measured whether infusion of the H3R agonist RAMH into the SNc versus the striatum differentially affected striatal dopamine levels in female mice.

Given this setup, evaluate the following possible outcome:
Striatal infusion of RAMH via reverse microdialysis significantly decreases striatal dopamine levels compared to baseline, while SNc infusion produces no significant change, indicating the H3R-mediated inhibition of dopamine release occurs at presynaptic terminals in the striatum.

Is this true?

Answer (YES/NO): NO